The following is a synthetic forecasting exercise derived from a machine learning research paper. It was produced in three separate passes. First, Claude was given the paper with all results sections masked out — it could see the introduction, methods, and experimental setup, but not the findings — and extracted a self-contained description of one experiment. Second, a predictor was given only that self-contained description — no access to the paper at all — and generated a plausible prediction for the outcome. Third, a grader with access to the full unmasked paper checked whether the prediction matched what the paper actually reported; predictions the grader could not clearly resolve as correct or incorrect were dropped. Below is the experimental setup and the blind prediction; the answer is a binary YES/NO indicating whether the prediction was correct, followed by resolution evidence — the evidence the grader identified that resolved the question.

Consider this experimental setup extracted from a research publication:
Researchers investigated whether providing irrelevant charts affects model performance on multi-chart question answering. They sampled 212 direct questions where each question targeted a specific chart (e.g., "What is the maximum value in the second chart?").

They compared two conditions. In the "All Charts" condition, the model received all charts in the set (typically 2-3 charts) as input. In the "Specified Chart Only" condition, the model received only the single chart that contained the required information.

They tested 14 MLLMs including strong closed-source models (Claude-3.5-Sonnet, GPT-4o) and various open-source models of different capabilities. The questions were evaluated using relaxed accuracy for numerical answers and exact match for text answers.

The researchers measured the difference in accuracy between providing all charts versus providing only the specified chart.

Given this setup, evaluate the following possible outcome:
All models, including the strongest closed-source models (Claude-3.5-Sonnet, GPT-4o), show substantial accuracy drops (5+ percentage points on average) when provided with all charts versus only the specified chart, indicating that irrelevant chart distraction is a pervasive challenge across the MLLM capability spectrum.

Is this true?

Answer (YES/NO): NO